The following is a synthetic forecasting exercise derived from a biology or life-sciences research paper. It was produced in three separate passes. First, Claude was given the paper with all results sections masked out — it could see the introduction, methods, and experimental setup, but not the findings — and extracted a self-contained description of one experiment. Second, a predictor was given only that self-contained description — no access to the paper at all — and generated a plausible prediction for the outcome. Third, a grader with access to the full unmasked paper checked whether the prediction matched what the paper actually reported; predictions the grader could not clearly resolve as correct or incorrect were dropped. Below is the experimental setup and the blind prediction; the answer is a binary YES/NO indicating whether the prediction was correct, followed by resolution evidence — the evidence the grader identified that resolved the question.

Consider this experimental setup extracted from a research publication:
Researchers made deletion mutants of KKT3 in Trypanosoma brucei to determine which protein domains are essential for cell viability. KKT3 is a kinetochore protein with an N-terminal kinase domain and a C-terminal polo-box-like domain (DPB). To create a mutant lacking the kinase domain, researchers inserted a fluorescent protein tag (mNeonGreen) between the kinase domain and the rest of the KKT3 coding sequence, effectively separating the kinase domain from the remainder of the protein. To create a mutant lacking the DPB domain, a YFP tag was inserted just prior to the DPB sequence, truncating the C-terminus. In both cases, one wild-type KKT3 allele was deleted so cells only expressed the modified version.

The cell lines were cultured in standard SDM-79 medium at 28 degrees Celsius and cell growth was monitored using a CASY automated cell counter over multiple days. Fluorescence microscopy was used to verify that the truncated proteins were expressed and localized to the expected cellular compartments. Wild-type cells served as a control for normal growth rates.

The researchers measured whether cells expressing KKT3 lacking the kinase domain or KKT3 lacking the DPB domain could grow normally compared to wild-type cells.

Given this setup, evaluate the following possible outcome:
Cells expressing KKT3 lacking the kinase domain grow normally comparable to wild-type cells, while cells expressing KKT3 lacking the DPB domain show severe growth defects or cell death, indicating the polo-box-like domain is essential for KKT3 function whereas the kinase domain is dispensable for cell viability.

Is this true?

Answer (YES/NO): YES